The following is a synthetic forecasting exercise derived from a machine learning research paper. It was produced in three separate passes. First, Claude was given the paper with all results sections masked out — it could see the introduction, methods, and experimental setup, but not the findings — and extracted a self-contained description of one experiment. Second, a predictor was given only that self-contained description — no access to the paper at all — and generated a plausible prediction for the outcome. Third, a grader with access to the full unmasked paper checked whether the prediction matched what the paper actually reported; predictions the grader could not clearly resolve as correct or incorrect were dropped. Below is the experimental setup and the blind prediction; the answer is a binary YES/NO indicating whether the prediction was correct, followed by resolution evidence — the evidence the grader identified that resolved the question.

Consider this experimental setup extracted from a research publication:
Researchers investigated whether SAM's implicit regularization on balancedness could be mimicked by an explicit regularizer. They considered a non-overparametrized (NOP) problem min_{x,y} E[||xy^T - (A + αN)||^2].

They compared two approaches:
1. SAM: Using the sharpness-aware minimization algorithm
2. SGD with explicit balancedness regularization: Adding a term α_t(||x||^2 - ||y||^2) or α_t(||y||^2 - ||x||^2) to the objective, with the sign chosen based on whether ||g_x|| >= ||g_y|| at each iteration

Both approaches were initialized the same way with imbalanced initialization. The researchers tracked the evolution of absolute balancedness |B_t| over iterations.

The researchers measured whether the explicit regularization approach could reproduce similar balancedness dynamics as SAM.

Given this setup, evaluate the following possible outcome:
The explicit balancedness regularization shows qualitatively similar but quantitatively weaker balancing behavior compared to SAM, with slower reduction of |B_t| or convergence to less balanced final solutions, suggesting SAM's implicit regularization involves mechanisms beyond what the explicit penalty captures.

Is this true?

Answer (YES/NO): NO